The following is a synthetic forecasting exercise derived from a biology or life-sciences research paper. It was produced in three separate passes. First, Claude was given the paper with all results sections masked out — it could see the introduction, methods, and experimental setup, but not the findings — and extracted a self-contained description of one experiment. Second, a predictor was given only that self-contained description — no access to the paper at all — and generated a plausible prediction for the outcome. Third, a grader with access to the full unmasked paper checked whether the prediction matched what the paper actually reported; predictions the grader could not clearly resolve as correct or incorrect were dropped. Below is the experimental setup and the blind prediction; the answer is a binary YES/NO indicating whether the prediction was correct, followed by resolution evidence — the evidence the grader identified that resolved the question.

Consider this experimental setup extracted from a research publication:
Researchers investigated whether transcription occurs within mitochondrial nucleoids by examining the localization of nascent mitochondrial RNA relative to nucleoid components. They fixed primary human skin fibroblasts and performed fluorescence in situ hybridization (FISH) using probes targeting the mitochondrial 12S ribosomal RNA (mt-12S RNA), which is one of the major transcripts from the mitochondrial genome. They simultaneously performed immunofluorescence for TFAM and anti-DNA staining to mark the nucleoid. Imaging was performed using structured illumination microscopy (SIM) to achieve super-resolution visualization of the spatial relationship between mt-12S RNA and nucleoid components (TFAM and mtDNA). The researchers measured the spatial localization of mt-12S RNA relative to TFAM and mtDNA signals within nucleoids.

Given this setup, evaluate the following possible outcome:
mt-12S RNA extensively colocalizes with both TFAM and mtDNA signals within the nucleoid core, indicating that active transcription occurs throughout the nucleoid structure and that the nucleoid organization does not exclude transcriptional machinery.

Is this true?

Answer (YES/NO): NO